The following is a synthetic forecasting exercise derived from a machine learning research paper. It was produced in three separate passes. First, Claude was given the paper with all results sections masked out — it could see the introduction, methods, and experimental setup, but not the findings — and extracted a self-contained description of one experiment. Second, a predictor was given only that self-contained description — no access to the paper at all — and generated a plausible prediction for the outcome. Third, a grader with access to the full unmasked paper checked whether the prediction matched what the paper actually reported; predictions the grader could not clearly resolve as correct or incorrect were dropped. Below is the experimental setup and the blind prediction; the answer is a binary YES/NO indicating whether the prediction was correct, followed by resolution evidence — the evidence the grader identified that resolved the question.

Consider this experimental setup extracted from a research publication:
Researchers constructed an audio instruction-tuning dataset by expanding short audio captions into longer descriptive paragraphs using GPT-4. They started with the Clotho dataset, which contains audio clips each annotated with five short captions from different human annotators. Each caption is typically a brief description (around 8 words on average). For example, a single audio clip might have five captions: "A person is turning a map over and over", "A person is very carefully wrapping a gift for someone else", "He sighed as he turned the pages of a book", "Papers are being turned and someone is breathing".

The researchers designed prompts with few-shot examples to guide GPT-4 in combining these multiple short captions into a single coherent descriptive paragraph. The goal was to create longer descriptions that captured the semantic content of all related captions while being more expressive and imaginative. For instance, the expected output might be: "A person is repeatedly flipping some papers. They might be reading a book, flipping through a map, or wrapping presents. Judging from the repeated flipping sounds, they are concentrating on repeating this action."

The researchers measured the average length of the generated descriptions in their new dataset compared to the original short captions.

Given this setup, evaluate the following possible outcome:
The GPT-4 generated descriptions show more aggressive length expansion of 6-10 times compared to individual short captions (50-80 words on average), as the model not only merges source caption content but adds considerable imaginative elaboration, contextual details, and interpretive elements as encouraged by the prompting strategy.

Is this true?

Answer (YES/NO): YES